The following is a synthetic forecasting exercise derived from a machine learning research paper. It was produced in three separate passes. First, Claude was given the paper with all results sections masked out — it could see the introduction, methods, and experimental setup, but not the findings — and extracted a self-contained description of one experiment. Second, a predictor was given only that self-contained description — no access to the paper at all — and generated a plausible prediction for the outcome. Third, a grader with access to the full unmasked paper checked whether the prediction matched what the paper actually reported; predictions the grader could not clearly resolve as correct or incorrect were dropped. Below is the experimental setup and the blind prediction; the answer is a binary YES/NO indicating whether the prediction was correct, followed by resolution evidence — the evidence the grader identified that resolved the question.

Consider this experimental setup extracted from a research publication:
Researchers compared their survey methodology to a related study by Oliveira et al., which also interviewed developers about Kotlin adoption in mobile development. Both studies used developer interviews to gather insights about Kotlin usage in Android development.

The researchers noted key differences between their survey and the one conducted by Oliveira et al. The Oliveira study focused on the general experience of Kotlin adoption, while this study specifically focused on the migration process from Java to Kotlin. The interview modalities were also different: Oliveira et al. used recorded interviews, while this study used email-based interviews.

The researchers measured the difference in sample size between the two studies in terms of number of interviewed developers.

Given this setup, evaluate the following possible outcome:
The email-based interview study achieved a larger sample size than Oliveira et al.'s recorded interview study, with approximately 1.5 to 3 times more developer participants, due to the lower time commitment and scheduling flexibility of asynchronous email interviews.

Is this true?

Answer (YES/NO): NO